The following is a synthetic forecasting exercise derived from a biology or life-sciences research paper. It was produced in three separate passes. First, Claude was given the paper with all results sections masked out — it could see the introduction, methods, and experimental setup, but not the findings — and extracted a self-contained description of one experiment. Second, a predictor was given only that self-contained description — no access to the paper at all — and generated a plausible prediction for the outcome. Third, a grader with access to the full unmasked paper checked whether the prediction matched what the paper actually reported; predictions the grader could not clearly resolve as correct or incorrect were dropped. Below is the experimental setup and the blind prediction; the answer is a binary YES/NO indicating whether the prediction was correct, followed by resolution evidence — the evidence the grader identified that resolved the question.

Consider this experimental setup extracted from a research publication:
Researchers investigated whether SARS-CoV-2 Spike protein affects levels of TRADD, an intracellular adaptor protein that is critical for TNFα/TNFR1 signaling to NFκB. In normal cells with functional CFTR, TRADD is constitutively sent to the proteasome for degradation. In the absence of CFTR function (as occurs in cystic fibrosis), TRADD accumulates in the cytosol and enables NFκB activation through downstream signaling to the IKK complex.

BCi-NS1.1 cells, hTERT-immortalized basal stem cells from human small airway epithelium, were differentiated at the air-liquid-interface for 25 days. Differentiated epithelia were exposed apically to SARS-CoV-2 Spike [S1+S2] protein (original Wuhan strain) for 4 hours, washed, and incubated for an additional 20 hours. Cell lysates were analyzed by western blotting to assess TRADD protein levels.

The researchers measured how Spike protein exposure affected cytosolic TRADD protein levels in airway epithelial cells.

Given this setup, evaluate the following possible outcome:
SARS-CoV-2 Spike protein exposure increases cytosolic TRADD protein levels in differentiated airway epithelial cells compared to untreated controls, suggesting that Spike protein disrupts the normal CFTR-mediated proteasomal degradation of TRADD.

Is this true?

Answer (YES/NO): YES